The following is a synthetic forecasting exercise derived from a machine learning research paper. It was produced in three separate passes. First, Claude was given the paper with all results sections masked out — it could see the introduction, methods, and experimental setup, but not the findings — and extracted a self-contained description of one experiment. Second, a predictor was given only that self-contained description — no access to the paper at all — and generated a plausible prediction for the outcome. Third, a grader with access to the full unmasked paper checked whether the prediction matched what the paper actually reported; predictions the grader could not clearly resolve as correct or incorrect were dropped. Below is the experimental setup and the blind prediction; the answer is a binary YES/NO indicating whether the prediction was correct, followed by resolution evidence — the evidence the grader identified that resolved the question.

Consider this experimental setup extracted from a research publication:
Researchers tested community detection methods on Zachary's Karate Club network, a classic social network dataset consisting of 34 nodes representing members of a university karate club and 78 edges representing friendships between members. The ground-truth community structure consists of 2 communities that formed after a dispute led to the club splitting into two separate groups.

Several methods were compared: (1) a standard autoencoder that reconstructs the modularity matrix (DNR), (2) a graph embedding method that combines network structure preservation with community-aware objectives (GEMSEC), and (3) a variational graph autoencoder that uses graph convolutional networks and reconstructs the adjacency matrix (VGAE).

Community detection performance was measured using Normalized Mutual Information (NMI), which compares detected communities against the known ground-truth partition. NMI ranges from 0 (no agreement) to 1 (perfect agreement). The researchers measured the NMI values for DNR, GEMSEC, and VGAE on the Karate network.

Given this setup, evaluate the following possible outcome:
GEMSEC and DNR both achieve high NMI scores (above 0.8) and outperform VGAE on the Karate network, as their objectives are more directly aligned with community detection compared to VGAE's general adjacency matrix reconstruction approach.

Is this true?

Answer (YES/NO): NO